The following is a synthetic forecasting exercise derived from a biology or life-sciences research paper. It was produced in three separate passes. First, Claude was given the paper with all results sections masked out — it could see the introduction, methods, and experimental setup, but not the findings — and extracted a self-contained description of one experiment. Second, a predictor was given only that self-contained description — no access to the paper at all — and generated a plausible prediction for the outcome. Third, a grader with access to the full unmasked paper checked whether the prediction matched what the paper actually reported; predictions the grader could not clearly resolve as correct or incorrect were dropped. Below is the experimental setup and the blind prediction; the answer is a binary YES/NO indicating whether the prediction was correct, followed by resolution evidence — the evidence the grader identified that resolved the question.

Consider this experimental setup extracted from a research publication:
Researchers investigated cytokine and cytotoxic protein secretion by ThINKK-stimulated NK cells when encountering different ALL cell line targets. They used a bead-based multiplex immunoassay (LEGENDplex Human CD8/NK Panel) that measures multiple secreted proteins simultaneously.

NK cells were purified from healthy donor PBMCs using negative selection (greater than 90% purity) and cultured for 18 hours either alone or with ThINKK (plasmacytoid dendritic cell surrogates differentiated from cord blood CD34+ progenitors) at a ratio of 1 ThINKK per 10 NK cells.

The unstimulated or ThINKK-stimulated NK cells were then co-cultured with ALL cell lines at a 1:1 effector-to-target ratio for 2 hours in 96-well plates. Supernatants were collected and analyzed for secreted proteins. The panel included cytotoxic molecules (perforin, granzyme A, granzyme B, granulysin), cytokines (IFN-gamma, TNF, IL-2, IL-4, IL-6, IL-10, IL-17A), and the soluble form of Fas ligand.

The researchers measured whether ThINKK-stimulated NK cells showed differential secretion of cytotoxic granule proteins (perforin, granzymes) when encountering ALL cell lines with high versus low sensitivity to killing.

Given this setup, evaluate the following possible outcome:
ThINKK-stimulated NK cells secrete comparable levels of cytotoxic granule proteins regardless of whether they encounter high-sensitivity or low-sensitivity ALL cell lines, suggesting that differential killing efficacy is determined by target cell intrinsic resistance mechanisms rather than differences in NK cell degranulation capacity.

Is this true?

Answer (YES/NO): NO